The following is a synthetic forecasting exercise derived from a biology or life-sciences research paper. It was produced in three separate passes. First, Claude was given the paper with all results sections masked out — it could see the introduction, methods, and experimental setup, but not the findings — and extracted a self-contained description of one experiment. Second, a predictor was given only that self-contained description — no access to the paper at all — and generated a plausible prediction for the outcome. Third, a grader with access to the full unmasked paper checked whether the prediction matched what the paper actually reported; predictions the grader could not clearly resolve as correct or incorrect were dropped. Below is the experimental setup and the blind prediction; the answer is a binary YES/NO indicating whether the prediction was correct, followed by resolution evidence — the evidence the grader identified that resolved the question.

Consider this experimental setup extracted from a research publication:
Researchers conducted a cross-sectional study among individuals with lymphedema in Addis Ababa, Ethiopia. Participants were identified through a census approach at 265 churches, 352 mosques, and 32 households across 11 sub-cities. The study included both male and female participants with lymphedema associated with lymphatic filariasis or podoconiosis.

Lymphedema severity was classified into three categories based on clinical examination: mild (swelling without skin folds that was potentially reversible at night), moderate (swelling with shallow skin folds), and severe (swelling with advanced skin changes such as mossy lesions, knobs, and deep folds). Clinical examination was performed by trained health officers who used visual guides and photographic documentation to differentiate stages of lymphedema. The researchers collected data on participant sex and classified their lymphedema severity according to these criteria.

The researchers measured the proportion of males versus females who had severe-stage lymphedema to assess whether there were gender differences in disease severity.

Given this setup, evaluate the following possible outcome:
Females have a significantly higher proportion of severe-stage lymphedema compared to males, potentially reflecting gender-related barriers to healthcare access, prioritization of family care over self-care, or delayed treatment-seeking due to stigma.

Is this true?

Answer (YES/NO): NO